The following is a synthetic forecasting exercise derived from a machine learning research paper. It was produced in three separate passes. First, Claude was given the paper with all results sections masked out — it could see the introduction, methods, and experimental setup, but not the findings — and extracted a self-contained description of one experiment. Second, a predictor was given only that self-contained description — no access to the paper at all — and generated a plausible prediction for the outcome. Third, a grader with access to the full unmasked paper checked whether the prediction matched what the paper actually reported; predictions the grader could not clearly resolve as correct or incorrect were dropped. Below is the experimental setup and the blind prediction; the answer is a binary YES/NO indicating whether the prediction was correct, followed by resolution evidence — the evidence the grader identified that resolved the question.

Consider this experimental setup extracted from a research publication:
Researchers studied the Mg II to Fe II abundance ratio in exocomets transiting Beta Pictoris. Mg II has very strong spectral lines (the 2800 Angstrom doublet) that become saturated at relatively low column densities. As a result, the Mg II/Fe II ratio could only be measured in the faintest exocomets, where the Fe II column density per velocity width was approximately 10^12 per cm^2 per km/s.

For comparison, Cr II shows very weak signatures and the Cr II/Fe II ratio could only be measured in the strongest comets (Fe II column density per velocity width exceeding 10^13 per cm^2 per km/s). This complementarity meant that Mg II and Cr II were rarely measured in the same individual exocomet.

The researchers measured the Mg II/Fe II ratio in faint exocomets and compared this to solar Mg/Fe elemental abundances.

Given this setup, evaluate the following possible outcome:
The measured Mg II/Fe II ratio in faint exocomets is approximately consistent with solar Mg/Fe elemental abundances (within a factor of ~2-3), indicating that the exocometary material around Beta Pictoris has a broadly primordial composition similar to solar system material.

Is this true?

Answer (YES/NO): YES